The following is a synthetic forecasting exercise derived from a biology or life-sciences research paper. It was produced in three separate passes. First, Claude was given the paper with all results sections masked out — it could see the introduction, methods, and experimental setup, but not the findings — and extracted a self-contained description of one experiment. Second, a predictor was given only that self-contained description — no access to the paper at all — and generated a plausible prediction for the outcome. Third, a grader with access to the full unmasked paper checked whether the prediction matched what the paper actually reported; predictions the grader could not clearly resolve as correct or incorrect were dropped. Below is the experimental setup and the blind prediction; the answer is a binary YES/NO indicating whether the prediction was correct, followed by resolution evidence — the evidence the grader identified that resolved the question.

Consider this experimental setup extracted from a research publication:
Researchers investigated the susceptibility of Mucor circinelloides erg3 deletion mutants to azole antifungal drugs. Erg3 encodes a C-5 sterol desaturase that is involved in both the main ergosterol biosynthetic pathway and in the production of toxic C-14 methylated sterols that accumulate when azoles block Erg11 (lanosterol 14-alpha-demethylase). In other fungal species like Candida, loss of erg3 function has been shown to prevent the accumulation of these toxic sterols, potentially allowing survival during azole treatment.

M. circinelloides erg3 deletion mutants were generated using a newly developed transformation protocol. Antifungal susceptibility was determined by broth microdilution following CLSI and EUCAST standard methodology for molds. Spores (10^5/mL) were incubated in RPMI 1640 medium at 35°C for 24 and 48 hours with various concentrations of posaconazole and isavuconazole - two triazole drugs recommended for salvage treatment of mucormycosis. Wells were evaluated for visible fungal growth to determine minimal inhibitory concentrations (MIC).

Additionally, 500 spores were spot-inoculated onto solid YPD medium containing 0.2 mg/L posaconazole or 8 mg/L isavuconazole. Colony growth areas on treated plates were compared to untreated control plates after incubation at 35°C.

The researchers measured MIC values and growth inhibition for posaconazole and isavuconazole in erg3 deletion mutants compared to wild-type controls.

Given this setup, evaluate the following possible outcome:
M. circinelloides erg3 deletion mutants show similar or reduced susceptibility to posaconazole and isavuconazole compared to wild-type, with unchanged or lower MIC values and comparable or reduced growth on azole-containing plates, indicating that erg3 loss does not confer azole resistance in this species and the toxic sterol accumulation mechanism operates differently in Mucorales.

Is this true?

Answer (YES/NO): NO